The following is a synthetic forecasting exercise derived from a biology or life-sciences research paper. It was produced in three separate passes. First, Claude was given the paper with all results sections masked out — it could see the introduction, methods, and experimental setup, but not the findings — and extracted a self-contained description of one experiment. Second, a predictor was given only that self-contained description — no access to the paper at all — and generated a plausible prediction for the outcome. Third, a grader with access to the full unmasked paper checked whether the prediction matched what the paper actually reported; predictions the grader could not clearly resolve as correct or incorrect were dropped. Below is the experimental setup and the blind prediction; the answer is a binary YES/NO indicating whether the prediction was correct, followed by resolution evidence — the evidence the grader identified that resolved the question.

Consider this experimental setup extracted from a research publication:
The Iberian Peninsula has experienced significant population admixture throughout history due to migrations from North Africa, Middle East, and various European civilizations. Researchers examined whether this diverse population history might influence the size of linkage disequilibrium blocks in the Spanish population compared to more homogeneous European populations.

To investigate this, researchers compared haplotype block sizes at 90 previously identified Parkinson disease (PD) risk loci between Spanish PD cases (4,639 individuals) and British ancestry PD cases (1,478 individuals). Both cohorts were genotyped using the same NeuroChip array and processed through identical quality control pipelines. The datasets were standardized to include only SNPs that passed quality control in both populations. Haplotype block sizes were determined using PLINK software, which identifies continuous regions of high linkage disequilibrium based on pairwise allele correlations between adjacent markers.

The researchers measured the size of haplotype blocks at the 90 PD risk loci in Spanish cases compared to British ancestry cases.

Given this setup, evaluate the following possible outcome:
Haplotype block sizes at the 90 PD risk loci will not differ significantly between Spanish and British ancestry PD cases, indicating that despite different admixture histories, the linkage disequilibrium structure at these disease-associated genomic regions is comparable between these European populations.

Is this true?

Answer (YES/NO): NO